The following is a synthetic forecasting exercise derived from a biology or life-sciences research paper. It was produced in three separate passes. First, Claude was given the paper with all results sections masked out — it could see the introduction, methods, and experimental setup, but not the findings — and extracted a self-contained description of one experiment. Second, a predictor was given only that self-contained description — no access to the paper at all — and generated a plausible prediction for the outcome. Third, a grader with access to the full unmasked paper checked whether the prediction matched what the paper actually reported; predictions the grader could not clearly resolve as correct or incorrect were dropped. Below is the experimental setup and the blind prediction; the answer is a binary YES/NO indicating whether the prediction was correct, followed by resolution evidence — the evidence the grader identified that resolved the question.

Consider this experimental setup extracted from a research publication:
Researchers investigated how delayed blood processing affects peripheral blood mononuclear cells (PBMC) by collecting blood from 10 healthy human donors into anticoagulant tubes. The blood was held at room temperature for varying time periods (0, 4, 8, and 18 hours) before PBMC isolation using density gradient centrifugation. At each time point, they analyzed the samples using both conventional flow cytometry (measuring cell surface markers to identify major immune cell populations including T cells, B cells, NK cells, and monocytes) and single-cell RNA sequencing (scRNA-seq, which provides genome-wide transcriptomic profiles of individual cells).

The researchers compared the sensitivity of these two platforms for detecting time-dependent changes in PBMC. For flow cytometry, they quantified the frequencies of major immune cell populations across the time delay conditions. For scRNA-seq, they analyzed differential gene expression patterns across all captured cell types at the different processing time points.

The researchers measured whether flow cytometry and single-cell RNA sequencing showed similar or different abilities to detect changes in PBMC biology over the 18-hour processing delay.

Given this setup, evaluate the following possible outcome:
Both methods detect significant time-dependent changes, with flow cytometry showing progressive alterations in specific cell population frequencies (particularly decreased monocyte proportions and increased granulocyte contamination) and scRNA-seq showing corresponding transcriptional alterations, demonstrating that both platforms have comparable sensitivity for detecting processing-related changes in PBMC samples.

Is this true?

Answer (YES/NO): NO